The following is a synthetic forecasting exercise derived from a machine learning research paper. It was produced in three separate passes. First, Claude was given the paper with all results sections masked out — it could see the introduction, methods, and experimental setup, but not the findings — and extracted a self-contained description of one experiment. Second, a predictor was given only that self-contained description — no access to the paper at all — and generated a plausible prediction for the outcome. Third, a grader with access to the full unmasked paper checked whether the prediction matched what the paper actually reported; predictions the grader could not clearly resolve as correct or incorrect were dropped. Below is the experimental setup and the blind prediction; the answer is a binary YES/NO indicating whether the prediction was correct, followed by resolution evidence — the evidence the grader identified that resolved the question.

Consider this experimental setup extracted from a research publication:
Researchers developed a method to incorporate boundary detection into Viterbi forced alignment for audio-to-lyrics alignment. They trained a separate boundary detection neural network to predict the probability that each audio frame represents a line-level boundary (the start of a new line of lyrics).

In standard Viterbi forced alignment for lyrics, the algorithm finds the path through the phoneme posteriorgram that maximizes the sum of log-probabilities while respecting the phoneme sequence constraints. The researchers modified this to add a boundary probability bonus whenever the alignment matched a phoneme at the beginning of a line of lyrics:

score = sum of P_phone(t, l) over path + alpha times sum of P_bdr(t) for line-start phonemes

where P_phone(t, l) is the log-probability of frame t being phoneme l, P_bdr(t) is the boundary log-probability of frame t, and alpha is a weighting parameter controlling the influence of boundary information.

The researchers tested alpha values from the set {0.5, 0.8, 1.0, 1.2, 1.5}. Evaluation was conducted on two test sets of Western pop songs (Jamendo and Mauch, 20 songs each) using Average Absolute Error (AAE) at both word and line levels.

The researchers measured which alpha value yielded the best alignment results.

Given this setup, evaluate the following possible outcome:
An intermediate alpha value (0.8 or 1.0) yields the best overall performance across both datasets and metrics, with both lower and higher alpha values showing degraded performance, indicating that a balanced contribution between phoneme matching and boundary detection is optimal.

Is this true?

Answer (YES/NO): YES